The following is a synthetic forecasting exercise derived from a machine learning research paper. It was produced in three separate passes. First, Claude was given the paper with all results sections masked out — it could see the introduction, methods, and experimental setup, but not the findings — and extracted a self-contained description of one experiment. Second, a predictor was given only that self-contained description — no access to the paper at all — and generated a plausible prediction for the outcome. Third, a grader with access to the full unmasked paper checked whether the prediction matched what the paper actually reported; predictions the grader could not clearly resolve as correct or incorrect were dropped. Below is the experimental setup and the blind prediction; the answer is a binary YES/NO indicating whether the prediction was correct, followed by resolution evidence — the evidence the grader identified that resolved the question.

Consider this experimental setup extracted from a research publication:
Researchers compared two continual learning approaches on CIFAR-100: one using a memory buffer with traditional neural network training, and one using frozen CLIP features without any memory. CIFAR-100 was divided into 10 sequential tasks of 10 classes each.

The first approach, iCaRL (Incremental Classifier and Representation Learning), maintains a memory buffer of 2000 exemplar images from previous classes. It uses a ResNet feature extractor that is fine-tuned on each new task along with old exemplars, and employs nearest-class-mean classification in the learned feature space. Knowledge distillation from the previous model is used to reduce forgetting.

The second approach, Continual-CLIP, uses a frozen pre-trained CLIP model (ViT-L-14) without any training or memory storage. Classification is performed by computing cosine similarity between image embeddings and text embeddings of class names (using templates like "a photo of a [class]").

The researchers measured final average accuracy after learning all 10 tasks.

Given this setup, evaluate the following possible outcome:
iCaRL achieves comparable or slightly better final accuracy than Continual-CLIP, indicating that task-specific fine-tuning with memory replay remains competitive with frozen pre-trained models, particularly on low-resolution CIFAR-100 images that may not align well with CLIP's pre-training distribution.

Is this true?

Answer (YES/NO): NO